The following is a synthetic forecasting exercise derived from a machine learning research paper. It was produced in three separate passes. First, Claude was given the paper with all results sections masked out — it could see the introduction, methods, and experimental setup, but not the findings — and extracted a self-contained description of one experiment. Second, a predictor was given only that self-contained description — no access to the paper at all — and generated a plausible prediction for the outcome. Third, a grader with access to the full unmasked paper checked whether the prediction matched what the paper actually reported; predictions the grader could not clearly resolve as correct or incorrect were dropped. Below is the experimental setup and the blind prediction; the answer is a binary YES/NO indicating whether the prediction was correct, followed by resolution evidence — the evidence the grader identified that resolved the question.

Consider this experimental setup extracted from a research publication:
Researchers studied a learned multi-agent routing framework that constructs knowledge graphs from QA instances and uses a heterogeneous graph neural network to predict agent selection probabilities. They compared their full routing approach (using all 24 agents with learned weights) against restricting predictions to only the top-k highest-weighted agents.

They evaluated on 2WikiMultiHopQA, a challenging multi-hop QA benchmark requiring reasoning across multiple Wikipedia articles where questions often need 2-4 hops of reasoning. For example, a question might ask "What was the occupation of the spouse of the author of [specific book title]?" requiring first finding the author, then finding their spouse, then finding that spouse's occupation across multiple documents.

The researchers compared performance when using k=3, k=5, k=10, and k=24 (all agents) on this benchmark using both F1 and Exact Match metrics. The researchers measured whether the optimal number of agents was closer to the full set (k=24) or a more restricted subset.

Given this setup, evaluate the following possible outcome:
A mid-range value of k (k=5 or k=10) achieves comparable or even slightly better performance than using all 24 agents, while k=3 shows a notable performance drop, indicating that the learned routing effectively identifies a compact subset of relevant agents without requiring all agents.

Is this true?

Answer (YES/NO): NO